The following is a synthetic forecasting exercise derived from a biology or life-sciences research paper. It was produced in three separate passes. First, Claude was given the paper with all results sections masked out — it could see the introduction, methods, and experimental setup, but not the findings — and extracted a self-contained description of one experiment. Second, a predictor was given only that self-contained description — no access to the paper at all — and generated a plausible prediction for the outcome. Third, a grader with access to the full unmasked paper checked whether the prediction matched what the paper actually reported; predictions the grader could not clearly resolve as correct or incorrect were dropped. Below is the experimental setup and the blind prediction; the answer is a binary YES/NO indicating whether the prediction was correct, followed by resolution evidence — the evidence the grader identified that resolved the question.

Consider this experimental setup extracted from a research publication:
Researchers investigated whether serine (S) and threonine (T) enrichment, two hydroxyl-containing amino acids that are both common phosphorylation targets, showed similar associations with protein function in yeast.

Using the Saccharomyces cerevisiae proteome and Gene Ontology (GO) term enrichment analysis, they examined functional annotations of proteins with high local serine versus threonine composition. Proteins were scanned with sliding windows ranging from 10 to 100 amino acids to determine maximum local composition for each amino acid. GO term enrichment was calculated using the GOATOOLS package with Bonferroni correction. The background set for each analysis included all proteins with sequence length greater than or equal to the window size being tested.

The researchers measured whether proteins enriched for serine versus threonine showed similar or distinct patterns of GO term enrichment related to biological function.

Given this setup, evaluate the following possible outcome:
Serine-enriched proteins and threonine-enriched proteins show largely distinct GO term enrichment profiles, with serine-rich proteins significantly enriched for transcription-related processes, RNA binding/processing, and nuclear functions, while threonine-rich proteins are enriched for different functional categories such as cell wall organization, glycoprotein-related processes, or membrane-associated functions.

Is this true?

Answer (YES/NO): NO